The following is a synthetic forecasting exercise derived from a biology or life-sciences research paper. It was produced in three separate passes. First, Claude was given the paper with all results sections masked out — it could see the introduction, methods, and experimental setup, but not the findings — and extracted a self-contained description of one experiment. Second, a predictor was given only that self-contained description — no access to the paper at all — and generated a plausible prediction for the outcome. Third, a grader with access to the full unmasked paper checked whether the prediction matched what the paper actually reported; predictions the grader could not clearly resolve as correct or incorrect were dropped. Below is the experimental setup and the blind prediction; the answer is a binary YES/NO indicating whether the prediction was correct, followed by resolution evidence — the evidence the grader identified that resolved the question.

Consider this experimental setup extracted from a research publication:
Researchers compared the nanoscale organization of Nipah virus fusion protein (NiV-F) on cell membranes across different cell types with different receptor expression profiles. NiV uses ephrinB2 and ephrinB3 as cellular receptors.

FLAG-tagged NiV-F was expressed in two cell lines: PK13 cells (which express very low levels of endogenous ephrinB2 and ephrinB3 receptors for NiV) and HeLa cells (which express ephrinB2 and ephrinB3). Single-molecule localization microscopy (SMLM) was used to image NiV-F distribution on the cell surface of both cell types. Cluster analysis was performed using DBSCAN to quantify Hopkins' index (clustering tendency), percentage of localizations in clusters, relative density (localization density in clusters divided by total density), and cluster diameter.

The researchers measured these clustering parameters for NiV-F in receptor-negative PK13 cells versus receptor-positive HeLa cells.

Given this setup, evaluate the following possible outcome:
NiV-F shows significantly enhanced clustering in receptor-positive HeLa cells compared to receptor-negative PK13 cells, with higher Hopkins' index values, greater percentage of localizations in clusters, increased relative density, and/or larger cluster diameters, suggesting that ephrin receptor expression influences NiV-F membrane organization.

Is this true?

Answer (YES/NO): NO